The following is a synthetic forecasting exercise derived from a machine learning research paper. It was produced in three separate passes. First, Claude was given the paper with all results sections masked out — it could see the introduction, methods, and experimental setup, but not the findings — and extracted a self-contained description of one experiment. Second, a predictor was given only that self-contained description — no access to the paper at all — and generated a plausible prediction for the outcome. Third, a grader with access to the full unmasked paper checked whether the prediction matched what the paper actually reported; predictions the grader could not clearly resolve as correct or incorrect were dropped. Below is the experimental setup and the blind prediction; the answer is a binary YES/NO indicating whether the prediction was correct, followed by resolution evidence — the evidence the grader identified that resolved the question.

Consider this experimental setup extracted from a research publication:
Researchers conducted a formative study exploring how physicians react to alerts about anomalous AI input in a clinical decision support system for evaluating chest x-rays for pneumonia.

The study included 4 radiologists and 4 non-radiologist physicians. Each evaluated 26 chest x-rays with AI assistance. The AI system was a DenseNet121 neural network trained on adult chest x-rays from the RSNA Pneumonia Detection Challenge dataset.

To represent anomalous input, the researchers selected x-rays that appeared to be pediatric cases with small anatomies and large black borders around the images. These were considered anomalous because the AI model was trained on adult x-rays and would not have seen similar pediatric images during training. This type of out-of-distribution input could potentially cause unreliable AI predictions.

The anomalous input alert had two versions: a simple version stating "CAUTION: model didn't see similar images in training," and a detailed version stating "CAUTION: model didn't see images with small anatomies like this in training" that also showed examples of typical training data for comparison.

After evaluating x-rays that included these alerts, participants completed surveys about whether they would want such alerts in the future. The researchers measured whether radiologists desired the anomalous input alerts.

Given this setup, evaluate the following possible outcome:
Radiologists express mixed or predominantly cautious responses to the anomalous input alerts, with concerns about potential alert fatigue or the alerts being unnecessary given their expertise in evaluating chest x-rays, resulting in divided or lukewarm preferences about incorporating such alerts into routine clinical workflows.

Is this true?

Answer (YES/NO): YES